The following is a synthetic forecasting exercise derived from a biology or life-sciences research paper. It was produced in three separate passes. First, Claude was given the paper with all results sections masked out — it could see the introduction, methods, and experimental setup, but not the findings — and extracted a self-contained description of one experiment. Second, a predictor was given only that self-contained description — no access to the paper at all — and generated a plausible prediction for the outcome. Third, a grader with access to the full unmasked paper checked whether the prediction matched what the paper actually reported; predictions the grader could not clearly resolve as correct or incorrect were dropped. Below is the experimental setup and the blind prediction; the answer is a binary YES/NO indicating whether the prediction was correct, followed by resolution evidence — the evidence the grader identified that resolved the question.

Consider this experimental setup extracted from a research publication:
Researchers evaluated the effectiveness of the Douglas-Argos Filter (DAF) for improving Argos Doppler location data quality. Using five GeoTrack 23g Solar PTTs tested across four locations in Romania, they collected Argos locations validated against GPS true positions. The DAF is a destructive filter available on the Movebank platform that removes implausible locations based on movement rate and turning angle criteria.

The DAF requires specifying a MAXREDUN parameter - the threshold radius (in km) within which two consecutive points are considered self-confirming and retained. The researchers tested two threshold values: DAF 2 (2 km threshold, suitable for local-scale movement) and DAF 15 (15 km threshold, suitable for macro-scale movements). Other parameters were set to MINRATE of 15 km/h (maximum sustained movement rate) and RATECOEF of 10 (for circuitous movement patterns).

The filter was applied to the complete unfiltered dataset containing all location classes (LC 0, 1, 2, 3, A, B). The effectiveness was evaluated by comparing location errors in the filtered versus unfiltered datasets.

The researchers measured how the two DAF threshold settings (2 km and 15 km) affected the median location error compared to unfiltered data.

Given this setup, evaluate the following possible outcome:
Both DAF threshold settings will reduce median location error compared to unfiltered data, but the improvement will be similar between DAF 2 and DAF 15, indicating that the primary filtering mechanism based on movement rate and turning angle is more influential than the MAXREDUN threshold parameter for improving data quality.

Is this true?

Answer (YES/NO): NO